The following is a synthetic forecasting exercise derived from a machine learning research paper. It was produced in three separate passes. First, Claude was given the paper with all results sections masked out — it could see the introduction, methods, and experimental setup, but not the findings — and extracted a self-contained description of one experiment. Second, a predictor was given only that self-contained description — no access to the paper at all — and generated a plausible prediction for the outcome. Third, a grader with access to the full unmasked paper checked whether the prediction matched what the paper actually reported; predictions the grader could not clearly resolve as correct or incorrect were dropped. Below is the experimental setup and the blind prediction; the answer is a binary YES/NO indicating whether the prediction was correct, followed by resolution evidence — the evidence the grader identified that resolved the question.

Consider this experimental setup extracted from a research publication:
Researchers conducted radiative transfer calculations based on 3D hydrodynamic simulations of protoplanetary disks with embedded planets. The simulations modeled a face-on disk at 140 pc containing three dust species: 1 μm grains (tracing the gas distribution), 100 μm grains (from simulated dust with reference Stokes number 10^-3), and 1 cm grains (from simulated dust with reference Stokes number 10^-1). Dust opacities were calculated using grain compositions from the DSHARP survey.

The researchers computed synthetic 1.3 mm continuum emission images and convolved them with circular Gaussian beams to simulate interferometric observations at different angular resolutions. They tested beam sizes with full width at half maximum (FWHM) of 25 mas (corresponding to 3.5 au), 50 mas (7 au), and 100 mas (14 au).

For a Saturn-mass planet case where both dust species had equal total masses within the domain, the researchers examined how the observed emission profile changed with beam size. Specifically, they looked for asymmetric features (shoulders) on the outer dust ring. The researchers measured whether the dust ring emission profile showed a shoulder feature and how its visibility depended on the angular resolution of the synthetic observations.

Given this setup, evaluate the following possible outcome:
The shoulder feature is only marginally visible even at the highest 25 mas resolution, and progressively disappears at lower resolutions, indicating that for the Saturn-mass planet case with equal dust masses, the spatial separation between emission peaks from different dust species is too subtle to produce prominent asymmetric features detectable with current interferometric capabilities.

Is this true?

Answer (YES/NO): YES